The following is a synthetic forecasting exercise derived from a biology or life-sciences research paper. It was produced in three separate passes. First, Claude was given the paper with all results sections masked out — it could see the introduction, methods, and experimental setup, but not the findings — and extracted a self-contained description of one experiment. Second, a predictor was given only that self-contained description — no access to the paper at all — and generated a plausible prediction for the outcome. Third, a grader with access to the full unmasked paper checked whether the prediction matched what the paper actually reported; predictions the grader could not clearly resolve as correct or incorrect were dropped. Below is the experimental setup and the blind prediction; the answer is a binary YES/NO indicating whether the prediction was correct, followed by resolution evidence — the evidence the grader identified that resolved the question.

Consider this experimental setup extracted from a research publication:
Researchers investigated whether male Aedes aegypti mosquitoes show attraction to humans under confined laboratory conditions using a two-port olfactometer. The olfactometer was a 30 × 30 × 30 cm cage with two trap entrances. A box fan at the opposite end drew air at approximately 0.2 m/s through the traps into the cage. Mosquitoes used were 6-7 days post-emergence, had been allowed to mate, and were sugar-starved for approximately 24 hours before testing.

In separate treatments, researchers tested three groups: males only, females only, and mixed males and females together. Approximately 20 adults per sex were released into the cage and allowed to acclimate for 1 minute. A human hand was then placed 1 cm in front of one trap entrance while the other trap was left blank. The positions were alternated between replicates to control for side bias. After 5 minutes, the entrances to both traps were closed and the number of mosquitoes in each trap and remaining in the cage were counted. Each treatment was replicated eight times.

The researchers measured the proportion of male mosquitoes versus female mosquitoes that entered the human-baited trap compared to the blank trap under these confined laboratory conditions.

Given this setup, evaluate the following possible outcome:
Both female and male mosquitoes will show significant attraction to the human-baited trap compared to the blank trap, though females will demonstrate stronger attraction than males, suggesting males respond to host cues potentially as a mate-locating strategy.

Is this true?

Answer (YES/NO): NO